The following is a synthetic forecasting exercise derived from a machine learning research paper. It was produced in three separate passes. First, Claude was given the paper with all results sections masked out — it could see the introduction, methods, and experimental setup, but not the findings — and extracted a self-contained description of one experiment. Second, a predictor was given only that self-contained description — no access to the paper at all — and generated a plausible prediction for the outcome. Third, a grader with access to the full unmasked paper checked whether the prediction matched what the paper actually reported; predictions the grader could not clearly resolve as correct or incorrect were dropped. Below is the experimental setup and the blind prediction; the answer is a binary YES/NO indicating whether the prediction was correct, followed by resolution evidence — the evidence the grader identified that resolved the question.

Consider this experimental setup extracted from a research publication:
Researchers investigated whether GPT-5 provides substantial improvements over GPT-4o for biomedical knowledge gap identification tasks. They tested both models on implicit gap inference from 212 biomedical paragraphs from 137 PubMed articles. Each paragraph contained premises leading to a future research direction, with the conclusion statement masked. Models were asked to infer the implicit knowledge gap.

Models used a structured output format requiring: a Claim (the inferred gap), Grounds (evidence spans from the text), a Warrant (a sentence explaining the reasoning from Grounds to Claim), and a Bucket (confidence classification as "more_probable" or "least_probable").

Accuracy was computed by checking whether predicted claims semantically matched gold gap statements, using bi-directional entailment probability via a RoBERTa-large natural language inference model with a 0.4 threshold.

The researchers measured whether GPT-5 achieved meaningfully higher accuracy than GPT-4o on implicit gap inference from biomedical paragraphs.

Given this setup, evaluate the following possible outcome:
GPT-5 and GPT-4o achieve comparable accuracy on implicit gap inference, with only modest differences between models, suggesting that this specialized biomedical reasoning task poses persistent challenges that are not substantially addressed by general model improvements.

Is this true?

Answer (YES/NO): NO